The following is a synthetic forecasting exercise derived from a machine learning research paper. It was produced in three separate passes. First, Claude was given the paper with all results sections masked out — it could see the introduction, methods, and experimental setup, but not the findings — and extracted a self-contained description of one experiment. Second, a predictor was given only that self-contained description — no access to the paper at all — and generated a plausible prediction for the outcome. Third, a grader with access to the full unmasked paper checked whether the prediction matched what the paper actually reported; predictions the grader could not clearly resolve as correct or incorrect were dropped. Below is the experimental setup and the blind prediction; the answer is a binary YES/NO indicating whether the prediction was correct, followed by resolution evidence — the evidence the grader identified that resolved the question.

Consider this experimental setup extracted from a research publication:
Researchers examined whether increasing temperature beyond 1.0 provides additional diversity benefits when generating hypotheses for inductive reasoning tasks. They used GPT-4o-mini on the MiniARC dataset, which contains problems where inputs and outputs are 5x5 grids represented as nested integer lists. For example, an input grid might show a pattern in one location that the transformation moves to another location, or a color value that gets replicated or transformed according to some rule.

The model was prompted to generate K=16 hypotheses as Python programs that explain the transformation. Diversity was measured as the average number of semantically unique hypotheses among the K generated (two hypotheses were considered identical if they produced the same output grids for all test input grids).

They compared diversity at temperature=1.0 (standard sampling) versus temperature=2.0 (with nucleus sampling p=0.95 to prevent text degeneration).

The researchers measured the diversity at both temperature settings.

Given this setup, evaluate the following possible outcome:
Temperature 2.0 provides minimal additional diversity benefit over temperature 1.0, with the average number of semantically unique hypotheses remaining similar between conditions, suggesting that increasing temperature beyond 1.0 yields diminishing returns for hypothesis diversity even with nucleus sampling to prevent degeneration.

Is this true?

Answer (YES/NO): NO